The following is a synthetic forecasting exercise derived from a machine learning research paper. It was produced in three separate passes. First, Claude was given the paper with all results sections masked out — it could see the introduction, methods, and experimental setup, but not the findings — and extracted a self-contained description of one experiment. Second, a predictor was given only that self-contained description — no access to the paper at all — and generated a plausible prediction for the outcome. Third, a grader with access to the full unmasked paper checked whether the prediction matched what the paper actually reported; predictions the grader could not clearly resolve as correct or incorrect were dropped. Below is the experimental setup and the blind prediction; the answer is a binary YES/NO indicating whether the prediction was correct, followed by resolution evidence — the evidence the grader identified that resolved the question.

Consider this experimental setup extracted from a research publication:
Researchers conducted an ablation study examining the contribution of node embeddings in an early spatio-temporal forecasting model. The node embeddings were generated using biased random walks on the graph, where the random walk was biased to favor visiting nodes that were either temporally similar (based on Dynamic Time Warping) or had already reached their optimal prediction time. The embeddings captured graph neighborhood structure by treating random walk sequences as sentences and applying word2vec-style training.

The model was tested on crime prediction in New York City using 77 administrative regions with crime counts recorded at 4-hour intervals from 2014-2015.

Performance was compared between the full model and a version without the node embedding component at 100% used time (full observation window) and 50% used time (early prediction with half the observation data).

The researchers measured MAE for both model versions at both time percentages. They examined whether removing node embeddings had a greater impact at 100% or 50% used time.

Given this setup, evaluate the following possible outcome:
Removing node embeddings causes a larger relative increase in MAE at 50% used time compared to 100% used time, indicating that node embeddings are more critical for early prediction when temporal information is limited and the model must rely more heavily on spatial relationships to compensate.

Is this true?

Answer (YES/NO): YES